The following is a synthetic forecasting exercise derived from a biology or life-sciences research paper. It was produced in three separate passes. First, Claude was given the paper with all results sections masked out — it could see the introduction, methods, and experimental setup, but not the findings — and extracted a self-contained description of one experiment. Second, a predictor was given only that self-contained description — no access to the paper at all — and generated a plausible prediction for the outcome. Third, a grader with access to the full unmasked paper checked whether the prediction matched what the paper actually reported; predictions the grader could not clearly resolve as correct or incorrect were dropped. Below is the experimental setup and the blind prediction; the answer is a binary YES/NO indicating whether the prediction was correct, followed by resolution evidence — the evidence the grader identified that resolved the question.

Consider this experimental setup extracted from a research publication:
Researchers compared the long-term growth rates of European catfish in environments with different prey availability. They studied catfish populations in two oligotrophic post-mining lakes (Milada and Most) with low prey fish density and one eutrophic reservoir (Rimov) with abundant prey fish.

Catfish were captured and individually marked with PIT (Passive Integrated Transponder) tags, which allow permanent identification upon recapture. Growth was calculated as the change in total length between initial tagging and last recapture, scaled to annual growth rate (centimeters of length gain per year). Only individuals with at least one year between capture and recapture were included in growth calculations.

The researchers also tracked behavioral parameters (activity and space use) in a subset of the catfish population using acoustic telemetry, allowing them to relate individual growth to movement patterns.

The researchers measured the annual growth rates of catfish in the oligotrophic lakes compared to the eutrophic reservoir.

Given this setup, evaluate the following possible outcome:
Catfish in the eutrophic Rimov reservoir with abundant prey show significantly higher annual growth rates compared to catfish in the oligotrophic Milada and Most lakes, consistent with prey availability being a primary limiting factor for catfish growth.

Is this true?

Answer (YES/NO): YES